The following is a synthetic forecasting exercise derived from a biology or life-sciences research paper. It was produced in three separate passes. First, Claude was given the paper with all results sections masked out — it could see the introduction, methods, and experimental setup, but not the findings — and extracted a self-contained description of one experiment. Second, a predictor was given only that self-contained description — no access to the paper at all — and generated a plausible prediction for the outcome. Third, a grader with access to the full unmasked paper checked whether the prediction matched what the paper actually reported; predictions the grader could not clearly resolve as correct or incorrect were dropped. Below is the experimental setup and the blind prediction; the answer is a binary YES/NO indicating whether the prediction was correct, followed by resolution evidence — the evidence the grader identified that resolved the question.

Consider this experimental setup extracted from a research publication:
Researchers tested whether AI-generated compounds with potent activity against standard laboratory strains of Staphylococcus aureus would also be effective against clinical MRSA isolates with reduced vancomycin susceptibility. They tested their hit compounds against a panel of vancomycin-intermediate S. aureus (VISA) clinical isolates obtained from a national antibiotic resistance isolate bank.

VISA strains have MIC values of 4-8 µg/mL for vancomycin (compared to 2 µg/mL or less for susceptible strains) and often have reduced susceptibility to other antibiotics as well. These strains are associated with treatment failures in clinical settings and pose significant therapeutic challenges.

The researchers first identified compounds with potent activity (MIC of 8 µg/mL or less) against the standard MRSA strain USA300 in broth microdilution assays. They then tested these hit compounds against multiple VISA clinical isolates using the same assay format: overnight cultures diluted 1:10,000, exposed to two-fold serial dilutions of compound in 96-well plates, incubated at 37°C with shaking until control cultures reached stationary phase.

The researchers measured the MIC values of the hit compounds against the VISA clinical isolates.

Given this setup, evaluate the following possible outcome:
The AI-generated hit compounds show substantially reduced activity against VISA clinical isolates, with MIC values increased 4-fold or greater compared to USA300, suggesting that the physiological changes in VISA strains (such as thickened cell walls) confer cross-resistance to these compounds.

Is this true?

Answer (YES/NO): NO